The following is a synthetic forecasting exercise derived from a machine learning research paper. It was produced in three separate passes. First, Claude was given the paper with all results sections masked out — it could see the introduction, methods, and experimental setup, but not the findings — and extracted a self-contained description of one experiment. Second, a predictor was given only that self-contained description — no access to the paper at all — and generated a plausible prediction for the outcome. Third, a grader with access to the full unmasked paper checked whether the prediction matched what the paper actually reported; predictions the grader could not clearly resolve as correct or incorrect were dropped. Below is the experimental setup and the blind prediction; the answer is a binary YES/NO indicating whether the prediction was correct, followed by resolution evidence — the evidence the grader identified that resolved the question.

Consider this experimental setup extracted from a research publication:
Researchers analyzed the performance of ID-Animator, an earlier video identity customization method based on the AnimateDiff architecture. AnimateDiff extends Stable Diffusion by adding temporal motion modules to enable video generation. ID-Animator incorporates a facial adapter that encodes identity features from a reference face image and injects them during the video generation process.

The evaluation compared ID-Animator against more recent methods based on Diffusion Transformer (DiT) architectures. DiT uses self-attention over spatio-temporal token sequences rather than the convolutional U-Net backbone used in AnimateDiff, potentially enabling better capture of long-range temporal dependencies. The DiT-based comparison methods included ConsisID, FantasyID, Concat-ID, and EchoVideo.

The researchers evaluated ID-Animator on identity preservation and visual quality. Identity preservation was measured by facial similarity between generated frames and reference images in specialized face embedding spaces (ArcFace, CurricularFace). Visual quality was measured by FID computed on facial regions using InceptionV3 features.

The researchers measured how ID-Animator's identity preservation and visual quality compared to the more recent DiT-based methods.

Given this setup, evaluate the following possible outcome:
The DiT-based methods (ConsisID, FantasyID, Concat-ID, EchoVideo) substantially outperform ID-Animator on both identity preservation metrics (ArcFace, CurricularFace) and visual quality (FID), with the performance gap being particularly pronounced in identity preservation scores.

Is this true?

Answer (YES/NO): NO